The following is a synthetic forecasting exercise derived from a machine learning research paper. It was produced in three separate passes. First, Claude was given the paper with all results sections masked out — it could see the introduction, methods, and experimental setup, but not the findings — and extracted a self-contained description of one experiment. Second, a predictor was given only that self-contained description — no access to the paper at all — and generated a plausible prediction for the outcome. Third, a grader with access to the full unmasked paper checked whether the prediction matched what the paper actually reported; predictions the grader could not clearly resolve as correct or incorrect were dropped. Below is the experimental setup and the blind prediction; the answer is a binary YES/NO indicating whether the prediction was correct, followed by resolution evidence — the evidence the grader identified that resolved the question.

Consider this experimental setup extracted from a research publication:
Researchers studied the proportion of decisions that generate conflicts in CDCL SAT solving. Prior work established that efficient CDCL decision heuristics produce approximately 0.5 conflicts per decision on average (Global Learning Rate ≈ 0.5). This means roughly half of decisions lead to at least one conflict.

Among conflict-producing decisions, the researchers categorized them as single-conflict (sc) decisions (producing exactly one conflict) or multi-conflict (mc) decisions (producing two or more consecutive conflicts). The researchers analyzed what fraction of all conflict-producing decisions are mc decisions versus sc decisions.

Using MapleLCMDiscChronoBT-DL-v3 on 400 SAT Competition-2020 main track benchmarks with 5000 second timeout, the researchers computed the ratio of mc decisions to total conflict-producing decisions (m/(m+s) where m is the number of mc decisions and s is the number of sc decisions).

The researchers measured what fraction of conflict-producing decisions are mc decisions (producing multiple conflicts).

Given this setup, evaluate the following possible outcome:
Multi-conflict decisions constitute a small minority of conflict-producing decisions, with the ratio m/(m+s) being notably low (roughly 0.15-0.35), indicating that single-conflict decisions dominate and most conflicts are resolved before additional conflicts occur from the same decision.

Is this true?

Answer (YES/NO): NO